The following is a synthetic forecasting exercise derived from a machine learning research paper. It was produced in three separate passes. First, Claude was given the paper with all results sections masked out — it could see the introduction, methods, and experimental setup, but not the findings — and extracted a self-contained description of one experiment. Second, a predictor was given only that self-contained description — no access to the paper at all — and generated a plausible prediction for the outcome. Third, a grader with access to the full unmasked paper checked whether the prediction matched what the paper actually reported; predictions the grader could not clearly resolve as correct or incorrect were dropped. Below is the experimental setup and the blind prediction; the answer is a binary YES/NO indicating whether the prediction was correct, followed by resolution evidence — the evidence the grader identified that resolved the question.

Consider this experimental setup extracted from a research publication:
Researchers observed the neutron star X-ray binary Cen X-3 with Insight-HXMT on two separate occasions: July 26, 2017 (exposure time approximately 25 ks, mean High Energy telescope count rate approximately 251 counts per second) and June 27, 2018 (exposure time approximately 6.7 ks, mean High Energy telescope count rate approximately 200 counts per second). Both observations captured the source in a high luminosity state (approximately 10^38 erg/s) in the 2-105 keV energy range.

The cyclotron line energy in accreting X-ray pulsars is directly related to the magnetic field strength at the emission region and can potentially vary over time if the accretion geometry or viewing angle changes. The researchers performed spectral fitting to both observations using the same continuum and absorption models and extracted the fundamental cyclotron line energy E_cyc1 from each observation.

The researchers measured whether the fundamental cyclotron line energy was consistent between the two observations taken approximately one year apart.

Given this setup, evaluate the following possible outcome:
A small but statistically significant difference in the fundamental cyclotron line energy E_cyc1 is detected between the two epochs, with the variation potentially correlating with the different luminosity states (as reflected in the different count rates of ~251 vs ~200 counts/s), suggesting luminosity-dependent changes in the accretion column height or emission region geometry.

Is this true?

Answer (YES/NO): NO